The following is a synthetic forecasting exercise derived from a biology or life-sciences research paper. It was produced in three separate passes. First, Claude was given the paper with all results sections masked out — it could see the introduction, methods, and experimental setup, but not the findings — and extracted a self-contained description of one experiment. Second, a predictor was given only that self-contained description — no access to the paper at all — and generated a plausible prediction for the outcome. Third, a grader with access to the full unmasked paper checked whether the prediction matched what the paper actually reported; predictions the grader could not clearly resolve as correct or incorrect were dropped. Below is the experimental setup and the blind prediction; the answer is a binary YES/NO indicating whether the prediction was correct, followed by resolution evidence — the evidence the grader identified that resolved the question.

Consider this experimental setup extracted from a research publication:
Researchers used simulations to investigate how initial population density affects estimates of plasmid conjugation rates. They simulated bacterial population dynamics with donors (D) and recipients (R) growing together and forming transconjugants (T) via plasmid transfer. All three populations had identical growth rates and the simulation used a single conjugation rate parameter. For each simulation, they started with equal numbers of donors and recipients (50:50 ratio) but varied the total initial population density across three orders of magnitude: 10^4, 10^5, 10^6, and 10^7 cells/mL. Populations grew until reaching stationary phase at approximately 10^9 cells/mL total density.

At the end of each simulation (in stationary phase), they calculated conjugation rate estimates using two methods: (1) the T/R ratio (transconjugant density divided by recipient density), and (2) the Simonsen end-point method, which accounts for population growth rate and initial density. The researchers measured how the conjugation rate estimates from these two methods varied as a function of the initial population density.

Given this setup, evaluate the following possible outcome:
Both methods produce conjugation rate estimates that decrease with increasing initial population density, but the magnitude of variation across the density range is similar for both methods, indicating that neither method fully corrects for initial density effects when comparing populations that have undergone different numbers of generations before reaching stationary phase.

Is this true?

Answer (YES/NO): NO